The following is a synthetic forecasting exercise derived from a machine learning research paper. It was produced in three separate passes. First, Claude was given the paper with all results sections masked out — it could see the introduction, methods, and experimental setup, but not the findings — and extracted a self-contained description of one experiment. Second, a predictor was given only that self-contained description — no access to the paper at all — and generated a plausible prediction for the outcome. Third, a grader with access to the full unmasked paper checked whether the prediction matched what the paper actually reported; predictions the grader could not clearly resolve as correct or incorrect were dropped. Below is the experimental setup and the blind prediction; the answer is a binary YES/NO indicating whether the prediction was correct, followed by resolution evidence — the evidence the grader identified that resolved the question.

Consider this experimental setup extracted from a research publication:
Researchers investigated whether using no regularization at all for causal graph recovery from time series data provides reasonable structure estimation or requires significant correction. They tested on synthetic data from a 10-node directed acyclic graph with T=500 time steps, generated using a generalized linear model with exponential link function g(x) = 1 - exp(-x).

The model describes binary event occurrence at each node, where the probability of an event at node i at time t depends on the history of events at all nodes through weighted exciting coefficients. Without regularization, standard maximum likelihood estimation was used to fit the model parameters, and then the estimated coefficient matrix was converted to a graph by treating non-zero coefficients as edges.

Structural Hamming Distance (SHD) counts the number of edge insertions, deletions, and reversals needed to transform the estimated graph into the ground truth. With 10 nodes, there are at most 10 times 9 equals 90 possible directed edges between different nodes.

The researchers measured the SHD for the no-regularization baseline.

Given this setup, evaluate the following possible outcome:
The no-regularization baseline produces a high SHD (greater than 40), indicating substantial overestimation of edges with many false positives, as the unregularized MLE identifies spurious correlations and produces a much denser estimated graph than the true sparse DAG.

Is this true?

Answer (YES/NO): NO